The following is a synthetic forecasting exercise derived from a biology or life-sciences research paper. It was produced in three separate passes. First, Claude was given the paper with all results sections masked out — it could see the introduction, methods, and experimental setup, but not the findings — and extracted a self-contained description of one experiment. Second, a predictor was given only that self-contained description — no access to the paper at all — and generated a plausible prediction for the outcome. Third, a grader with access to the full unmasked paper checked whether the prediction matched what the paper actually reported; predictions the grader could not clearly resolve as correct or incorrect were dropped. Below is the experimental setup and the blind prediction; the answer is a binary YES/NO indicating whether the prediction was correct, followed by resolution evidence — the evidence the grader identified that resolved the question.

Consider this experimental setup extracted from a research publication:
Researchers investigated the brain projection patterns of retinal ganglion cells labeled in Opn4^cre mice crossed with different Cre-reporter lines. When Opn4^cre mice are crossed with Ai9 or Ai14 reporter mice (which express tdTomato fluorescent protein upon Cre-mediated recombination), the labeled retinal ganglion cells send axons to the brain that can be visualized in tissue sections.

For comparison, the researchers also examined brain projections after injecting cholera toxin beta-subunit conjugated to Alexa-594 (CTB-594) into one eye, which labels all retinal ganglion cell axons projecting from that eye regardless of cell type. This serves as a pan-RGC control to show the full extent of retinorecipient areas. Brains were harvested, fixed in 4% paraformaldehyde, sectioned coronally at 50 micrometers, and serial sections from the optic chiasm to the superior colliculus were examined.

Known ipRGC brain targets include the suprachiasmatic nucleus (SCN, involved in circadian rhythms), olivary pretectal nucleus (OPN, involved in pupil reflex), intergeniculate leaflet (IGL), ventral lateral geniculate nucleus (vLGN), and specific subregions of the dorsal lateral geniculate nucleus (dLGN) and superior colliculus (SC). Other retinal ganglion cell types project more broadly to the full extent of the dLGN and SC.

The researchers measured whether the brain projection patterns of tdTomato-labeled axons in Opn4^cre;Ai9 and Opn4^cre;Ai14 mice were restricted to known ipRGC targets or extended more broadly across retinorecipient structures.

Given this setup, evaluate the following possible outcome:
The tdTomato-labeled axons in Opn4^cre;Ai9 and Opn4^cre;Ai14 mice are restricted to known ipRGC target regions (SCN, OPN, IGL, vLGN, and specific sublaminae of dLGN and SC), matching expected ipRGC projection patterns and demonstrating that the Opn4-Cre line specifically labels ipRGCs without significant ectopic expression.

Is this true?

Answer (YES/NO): NO